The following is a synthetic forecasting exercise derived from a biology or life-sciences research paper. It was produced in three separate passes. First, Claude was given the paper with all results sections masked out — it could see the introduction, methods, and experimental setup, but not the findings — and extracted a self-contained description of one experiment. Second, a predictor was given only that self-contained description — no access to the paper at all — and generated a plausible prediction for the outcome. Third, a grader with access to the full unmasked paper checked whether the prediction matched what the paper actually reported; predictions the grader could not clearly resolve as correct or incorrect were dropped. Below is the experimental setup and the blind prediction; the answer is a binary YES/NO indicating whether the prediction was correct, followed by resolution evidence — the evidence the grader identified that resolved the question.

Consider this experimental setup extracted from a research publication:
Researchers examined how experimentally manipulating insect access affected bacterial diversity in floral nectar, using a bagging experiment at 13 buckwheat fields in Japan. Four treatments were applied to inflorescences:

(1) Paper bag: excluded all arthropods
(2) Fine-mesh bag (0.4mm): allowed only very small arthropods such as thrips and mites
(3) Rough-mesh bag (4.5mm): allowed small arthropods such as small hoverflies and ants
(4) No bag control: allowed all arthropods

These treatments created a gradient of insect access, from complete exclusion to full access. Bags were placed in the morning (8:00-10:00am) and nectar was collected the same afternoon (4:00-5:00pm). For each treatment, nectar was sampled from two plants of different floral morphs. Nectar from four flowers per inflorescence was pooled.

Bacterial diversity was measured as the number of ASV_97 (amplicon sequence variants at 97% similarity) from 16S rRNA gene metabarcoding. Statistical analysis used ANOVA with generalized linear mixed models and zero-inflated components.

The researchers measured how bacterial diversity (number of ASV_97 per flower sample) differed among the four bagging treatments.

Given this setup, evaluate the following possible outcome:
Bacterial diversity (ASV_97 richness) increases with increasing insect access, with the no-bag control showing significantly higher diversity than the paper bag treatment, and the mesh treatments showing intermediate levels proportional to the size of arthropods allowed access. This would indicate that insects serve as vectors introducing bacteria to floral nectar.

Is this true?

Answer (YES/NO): NO